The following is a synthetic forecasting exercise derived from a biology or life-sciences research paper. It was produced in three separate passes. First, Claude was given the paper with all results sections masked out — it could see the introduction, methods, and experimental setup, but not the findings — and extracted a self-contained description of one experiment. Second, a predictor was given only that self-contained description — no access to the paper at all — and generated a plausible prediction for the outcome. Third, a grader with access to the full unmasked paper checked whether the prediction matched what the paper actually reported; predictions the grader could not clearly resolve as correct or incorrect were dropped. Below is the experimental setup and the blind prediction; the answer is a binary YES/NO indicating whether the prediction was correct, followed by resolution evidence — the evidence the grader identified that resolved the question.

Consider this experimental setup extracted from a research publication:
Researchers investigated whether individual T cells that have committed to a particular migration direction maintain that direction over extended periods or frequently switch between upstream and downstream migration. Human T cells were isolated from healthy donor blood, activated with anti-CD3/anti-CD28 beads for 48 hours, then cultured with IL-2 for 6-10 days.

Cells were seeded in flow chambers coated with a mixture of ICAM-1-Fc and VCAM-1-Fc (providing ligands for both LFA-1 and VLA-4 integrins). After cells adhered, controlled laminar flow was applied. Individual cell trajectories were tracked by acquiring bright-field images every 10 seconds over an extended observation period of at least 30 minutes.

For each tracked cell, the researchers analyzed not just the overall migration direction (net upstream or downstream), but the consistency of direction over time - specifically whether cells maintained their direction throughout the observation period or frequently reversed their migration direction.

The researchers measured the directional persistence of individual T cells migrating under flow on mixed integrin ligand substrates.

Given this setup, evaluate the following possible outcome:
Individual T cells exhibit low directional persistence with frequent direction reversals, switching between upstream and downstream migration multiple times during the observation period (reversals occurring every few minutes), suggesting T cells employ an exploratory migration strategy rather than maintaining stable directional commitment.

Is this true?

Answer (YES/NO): NO